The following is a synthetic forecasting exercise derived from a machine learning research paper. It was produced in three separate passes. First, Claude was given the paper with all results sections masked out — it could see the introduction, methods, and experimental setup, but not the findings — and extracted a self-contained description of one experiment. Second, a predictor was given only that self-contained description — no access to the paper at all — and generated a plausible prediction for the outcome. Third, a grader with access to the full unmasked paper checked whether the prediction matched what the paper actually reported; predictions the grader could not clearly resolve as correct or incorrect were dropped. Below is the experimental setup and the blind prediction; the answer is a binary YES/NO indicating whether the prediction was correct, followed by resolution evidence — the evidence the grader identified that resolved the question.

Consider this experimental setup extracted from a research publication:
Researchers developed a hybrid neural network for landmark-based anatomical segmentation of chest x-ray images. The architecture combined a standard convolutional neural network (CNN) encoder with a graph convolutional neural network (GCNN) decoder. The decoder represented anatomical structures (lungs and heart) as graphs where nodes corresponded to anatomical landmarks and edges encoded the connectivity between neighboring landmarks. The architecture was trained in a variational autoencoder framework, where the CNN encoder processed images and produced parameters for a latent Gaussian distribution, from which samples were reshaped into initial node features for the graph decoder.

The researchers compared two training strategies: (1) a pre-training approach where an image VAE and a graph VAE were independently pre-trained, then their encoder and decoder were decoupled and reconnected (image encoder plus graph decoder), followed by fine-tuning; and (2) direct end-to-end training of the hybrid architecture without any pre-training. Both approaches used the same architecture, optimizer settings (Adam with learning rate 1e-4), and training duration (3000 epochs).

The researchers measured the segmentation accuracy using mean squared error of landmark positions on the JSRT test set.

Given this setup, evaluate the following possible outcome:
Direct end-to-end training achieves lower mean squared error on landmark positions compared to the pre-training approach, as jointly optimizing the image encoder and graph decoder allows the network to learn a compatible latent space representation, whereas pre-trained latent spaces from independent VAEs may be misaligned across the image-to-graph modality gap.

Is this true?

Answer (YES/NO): NO